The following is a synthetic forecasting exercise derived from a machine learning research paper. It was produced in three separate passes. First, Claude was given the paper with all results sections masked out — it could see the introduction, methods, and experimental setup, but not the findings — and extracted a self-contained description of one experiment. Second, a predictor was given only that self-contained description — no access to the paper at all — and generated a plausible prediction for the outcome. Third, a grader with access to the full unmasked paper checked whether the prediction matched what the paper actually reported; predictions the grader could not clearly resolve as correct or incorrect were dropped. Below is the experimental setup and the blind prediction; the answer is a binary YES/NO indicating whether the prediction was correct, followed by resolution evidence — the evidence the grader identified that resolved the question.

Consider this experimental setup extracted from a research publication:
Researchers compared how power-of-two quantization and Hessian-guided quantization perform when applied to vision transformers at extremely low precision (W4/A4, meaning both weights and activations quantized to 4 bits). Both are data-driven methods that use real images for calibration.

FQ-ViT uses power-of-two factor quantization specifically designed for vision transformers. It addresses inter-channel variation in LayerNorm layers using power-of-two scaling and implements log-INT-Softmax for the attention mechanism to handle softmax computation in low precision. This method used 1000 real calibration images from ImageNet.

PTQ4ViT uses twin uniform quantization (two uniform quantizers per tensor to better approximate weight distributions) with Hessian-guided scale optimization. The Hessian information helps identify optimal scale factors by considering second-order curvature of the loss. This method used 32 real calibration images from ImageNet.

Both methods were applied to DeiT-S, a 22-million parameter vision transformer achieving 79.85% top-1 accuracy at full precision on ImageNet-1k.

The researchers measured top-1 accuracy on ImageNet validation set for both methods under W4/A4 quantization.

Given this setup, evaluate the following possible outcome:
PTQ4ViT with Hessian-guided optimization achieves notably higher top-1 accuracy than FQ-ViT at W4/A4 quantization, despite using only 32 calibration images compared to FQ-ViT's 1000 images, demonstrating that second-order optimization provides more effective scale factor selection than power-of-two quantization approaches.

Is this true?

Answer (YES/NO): YES